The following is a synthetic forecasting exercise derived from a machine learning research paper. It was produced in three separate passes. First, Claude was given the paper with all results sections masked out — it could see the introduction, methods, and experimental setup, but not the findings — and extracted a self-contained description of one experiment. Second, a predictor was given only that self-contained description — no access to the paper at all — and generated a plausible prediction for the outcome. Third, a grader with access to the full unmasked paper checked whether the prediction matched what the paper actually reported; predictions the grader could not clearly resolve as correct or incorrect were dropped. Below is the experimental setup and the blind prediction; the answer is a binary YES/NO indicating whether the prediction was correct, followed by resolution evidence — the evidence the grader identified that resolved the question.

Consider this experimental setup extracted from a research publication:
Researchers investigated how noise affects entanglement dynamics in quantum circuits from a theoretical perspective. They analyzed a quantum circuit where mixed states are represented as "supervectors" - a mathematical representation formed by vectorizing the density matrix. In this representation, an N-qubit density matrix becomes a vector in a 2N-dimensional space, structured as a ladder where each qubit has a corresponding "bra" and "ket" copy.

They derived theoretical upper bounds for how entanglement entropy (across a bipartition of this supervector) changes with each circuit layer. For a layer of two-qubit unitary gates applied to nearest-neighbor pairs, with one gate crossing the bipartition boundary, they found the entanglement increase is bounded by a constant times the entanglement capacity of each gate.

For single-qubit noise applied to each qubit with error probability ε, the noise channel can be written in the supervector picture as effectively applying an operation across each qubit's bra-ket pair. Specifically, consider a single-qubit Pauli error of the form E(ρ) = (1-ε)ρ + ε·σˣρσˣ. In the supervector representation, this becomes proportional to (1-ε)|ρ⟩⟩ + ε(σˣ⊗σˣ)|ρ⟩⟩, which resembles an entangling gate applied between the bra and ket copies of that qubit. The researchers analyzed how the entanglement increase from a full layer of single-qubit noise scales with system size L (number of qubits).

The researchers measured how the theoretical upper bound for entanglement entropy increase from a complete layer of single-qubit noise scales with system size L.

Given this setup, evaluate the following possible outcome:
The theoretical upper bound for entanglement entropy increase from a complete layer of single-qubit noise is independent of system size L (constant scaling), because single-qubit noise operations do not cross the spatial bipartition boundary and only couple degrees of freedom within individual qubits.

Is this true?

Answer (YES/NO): NO